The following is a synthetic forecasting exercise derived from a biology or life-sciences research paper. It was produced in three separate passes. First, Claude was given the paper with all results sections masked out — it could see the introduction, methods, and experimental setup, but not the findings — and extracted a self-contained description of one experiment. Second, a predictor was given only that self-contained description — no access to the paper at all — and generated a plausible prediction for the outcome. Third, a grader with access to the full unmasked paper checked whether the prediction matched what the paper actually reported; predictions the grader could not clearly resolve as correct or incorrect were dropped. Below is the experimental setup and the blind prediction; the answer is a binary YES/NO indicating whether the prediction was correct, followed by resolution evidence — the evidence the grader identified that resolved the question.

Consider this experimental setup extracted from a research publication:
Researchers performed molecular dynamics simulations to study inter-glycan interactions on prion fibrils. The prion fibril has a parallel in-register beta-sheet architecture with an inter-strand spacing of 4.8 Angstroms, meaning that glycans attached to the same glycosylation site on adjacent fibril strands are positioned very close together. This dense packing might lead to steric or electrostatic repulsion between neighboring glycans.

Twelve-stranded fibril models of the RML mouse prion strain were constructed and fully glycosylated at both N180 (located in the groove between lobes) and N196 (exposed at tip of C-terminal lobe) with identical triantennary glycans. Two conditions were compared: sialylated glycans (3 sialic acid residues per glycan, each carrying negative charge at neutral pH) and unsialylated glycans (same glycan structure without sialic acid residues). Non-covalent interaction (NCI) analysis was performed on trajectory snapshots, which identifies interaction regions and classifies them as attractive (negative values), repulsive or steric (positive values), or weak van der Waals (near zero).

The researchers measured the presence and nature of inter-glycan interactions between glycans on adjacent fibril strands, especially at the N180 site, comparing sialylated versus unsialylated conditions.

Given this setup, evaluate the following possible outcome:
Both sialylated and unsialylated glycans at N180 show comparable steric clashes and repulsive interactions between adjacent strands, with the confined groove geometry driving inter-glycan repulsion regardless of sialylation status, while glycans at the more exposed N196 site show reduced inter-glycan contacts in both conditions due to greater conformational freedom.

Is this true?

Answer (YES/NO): NO